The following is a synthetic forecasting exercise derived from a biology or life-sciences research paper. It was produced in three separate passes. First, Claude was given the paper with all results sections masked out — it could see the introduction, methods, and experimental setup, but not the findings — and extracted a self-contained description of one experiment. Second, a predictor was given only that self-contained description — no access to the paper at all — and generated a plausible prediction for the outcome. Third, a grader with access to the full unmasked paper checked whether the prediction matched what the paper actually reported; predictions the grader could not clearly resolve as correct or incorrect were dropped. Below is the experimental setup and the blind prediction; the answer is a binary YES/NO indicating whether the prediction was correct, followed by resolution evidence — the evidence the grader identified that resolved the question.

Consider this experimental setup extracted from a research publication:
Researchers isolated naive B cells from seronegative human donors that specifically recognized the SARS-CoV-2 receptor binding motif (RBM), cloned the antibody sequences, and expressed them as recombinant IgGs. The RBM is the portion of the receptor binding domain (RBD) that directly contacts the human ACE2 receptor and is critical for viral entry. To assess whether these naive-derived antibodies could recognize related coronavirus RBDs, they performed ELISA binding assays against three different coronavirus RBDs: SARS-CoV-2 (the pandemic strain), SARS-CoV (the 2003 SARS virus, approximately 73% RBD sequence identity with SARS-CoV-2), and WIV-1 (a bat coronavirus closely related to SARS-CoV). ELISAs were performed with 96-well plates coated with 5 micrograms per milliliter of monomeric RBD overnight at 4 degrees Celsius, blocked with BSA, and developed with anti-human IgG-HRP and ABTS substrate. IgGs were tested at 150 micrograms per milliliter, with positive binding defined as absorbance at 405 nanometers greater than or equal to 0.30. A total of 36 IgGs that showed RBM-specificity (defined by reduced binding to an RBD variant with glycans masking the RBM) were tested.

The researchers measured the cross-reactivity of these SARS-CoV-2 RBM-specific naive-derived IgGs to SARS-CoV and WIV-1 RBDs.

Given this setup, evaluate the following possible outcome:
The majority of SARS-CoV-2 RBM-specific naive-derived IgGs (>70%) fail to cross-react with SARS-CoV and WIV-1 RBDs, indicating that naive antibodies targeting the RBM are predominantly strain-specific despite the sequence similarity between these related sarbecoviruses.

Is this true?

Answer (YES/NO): YES